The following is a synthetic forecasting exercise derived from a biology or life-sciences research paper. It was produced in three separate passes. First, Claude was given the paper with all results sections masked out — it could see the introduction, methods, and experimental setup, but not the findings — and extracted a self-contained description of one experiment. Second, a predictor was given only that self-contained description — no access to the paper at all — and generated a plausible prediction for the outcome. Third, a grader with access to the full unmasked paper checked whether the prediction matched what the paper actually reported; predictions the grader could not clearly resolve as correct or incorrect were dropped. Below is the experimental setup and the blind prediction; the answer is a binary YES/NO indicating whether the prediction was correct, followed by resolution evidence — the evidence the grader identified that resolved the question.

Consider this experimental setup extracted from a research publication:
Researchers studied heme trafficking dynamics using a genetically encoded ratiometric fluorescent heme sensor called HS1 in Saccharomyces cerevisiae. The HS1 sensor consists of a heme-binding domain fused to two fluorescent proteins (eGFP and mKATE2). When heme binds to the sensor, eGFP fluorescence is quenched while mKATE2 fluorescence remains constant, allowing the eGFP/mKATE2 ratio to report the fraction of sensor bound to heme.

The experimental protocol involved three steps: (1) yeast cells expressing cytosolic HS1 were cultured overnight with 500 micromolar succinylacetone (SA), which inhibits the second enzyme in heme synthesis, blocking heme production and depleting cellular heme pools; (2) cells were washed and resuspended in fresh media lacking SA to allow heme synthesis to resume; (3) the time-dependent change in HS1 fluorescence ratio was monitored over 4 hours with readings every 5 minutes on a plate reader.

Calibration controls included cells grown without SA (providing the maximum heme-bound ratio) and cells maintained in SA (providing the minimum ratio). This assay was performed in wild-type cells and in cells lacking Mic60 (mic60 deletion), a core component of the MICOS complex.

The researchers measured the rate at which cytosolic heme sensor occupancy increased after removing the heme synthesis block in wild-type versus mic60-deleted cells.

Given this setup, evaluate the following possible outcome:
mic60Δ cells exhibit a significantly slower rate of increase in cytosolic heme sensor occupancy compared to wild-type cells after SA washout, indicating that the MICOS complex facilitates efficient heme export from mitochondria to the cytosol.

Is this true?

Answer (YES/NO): NO